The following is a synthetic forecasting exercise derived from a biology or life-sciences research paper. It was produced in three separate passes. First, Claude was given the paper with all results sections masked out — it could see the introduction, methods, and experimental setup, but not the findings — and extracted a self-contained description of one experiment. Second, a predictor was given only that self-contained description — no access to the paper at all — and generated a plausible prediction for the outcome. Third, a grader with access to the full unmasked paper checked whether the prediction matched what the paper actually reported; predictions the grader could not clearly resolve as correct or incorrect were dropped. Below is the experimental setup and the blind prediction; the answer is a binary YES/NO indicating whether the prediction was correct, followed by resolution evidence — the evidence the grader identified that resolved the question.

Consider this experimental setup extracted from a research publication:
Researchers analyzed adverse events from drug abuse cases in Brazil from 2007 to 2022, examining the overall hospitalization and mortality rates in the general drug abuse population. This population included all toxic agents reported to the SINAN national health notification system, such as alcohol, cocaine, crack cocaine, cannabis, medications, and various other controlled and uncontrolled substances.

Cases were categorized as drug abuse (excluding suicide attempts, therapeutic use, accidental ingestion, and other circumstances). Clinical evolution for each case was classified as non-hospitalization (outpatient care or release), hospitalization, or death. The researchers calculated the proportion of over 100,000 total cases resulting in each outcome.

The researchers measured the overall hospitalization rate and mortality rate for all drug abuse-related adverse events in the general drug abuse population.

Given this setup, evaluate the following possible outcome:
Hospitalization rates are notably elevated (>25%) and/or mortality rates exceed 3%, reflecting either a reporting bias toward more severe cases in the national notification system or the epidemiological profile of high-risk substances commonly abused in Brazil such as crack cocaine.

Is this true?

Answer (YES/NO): NO